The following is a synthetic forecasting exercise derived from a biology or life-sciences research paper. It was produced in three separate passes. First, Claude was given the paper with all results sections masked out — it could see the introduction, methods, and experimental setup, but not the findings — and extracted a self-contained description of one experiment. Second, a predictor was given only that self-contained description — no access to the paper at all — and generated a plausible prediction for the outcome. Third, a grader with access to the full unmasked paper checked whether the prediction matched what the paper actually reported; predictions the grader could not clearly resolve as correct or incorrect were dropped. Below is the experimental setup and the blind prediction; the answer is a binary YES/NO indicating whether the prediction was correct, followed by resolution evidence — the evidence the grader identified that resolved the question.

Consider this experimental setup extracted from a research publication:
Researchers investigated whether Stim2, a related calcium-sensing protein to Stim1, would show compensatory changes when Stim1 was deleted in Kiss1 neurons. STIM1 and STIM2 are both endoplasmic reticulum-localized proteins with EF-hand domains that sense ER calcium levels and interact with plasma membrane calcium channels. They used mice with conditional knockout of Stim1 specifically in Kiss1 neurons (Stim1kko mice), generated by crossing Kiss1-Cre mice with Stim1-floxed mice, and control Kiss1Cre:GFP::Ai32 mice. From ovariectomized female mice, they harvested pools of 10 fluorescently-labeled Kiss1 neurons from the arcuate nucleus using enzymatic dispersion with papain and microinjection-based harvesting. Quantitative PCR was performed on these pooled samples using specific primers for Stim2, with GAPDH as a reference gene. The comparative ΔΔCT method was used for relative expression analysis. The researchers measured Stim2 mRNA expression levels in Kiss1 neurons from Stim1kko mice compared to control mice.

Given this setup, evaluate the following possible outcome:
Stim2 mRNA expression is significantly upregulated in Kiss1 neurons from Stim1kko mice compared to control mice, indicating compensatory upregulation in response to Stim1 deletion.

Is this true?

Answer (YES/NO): NO